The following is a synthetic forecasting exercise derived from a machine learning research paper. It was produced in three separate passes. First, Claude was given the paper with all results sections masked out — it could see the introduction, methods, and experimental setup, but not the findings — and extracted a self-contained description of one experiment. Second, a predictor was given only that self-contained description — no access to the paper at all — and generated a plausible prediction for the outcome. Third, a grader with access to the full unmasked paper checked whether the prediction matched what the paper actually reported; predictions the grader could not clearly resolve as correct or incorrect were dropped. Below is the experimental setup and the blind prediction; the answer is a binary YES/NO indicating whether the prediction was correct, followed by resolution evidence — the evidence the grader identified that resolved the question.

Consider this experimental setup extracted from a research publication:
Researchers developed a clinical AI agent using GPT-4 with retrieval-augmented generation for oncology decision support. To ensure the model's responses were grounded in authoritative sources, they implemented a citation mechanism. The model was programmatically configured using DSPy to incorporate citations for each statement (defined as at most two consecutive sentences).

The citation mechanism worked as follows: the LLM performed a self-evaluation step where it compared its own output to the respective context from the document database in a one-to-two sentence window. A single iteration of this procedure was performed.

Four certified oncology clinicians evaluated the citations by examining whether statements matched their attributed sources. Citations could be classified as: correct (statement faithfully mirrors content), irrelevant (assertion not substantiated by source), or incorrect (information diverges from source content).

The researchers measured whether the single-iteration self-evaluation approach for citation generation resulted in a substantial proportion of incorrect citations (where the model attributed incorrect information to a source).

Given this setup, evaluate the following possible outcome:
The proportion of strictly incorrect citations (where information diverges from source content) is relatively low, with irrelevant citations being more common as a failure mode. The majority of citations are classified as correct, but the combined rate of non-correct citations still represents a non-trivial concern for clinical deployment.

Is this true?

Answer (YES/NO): NO